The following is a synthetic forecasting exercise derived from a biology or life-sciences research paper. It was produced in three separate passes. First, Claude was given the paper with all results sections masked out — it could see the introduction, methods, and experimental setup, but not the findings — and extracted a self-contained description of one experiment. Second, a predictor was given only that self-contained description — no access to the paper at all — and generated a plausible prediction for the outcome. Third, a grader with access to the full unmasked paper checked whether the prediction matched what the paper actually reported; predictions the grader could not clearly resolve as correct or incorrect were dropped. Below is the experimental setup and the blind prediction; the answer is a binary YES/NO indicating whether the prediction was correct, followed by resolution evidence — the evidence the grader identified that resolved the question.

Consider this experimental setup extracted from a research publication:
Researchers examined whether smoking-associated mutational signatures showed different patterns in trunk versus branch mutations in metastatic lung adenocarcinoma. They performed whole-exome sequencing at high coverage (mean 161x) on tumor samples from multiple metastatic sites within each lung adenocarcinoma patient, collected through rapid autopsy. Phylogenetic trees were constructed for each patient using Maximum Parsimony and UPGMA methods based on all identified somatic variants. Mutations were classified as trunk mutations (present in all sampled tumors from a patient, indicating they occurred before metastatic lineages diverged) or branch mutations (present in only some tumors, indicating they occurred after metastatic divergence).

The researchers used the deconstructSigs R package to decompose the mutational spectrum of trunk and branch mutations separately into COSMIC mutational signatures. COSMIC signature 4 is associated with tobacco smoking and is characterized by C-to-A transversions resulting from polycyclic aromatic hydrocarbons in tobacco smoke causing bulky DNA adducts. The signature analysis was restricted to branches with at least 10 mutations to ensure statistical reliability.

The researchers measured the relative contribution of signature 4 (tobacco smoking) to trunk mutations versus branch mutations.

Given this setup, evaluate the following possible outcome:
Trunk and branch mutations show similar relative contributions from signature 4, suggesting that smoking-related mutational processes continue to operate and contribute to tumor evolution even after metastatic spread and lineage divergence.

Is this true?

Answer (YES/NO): NO